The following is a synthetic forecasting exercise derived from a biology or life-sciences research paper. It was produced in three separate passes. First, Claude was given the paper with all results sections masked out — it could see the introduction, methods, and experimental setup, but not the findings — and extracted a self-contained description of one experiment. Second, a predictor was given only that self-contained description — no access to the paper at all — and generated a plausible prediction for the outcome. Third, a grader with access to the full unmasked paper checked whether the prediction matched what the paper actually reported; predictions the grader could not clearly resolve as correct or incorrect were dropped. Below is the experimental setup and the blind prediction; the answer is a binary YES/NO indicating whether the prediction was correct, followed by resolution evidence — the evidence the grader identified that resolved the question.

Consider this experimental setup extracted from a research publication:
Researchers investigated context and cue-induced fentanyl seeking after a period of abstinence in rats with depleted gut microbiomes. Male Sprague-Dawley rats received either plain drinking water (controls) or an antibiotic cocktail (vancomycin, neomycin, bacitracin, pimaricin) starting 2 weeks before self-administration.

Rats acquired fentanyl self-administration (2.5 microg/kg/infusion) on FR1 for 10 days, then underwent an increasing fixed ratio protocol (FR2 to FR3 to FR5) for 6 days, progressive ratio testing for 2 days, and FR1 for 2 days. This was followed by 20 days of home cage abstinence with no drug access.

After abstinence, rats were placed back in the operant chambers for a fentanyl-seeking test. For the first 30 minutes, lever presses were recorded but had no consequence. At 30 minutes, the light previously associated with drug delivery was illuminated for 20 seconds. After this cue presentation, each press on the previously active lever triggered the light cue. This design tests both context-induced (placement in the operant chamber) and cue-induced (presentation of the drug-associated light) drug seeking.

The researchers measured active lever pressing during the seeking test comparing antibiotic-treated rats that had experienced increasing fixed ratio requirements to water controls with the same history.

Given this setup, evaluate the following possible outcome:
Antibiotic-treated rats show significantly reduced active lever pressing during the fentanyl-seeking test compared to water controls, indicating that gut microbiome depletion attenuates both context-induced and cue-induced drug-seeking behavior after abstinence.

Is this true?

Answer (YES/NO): NO